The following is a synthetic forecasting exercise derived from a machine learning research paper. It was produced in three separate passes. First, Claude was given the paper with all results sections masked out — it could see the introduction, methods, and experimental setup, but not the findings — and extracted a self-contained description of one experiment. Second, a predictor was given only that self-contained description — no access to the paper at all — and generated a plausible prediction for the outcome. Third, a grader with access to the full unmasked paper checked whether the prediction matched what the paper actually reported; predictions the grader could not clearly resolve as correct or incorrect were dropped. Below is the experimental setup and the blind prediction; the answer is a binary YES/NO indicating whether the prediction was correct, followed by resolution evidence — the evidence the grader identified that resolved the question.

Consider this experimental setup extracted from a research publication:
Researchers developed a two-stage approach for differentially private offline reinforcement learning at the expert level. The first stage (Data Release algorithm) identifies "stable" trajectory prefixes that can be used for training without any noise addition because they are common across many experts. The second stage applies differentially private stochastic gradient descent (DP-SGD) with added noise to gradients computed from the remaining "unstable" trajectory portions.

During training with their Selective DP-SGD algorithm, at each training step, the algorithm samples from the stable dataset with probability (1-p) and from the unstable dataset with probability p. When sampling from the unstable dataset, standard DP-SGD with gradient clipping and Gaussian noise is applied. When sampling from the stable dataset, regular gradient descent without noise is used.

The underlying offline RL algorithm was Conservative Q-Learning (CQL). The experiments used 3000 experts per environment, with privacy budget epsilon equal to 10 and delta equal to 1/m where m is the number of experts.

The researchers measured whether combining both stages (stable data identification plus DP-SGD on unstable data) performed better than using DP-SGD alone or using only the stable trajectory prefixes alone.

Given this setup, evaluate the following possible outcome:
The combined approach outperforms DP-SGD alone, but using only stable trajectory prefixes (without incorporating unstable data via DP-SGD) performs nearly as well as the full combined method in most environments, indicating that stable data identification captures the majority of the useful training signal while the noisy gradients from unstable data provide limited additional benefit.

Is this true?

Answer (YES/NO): NO